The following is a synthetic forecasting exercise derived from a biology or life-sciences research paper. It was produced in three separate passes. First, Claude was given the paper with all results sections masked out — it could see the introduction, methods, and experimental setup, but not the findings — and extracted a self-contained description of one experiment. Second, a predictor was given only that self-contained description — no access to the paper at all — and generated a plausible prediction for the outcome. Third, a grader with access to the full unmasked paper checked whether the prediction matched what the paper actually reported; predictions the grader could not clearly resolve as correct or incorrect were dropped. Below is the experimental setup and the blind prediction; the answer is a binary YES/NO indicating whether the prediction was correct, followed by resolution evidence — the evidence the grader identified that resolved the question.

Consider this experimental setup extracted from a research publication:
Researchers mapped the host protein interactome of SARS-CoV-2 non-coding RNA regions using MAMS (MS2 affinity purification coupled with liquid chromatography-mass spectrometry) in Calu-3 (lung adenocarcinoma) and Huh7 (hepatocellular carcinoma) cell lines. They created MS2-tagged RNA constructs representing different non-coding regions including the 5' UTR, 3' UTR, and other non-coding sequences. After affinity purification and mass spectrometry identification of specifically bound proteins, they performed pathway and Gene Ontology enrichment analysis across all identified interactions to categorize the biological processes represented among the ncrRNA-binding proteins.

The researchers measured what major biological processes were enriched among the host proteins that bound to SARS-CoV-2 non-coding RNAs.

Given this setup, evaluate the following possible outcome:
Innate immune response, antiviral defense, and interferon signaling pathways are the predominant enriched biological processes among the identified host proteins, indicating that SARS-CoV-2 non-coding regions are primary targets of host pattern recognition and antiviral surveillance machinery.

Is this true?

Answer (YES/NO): NO